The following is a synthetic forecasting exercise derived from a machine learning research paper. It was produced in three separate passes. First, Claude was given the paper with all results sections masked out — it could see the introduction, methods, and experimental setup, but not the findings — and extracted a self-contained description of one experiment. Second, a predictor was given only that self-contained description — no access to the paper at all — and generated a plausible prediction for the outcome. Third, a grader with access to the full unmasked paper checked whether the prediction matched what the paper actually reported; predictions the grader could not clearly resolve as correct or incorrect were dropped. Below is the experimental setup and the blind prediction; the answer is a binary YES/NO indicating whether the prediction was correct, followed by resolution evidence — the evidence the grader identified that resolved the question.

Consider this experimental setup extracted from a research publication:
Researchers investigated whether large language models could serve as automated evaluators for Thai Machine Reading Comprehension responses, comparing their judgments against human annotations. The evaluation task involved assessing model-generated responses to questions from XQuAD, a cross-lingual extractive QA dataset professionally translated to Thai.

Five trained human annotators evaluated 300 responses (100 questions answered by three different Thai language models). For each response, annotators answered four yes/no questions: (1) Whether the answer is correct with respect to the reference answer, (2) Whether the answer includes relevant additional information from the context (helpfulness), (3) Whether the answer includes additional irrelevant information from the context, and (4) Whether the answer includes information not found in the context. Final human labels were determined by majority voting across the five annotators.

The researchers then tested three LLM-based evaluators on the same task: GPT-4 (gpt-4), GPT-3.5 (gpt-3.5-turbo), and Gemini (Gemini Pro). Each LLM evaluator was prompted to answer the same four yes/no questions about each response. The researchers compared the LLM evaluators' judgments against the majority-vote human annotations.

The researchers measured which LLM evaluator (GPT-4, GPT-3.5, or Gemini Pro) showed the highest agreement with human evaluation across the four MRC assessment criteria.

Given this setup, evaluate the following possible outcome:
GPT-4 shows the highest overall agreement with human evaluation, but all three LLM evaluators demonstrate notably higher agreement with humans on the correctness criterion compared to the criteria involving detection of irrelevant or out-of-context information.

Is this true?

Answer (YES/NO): YES